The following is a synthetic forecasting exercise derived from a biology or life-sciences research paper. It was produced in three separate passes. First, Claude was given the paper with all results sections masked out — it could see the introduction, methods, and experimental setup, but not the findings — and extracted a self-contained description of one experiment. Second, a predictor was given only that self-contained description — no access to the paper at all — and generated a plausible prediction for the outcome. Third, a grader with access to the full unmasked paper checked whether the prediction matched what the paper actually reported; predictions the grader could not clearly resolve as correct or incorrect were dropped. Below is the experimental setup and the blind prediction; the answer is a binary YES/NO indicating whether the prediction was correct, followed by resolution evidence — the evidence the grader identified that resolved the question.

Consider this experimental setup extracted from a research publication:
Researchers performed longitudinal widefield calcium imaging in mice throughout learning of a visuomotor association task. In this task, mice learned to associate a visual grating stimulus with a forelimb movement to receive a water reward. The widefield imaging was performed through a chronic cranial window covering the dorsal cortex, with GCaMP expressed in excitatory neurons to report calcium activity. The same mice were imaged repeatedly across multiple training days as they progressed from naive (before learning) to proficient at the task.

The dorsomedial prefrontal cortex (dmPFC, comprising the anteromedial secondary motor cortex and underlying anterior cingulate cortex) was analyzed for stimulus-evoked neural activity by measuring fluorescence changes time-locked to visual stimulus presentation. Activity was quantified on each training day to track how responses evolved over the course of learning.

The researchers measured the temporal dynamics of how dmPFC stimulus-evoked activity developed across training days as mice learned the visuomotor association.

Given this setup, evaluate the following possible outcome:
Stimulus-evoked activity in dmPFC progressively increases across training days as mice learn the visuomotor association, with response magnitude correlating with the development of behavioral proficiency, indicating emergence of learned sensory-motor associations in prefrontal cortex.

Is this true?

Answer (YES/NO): NO